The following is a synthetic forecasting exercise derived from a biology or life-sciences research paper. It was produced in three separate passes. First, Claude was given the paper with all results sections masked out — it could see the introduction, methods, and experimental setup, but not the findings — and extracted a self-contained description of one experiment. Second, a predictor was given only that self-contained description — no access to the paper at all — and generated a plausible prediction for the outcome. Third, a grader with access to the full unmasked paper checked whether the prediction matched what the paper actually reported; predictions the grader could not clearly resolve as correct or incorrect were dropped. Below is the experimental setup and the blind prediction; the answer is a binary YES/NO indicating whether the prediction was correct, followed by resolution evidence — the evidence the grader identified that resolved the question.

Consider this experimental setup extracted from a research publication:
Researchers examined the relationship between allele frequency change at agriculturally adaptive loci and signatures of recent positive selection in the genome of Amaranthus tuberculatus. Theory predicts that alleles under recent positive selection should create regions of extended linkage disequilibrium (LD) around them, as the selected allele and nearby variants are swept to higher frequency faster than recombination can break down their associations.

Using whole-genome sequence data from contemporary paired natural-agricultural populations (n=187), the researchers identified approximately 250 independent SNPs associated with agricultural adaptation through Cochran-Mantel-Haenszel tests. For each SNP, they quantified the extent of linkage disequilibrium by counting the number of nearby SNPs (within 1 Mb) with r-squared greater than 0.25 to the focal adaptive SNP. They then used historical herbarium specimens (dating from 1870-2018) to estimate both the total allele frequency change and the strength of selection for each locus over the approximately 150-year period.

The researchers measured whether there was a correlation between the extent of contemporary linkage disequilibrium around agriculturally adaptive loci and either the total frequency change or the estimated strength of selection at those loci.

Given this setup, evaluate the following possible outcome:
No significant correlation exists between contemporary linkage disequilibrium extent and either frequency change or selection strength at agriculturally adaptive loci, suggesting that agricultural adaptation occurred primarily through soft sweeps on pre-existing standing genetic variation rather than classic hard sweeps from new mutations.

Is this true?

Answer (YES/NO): NO